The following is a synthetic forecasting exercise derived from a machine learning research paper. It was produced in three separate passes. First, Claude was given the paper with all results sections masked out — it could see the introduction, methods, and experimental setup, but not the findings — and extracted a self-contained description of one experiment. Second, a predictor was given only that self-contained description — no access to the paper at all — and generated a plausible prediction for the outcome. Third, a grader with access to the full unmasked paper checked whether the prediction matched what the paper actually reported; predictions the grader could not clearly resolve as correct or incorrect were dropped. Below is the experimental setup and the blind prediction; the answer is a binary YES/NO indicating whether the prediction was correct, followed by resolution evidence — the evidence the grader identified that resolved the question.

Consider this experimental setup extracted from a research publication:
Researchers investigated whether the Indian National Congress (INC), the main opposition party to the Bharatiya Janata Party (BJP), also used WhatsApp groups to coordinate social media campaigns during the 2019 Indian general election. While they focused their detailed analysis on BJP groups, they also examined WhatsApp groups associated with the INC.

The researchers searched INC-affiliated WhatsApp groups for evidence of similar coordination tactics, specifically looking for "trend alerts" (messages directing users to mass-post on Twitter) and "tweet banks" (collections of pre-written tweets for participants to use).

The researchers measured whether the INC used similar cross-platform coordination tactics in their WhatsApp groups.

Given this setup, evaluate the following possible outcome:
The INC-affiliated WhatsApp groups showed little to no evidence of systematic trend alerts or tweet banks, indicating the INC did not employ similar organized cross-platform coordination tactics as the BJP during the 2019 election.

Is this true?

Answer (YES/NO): NO